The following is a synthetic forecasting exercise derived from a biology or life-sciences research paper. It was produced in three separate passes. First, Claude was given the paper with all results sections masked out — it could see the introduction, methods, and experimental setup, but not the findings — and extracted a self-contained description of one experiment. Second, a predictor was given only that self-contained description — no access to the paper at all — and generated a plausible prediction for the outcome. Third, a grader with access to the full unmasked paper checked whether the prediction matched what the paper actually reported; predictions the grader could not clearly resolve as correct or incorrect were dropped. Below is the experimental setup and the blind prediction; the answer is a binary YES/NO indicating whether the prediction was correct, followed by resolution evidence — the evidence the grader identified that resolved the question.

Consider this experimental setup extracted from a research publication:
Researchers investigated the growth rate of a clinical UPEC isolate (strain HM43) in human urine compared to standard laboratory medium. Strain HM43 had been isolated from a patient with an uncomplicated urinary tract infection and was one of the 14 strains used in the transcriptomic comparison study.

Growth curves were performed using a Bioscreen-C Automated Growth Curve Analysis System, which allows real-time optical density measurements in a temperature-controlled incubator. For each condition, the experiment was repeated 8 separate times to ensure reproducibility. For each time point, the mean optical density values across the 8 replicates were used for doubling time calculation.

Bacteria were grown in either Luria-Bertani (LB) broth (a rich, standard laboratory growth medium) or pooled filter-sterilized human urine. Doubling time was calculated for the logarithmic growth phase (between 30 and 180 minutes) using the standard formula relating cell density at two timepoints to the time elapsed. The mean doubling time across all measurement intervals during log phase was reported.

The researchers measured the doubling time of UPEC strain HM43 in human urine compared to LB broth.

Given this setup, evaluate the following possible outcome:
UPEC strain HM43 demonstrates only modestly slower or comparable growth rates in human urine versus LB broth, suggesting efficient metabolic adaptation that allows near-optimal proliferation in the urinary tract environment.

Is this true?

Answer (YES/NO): NO